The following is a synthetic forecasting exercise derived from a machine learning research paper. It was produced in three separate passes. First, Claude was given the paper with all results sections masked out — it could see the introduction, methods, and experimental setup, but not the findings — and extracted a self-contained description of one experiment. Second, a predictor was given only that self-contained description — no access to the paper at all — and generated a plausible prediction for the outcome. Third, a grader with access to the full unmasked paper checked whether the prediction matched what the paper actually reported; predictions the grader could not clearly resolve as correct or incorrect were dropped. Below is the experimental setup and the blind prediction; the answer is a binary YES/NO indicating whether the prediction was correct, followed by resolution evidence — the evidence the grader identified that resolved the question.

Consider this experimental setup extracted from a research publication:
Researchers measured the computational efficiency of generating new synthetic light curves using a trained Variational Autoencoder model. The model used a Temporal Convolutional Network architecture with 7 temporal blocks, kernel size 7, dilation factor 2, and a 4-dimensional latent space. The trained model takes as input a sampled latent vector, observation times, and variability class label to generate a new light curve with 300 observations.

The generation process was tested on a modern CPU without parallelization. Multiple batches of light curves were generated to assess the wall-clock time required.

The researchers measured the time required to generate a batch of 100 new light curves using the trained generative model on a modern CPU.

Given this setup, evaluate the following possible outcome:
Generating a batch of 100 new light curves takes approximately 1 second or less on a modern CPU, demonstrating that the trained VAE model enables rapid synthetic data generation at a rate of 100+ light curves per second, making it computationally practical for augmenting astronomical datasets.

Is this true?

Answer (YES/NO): NO